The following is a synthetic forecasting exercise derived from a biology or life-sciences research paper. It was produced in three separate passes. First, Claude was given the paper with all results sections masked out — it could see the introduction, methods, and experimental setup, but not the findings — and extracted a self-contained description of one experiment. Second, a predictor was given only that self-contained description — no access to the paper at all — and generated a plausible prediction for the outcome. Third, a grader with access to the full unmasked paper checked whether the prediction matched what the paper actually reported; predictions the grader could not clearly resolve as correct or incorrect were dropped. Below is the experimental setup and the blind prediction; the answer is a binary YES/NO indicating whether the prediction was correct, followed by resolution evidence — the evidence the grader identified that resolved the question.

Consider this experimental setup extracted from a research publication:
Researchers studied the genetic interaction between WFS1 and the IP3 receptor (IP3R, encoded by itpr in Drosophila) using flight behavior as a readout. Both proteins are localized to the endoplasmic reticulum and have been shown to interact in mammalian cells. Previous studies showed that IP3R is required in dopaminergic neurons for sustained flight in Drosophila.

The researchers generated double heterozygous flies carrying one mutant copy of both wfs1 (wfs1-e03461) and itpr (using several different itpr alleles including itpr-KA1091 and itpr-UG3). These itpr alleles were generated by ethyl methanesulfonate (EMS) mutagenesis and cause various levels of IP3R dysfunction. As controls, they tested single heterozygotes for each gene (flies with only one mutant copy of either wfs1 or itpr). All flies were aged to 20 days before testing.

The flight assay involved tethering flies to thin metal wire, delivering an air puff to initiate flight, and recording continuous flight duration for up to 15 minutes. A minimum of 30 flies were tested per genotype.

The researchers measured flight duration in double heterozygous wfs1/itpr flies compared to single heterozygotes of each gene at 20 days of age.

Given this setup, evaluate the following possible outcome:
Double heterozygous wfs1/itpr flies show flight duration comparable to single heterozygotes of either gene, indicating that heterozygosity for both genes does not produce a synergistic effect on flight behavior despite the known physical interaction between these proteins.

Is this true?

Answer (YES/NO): NO